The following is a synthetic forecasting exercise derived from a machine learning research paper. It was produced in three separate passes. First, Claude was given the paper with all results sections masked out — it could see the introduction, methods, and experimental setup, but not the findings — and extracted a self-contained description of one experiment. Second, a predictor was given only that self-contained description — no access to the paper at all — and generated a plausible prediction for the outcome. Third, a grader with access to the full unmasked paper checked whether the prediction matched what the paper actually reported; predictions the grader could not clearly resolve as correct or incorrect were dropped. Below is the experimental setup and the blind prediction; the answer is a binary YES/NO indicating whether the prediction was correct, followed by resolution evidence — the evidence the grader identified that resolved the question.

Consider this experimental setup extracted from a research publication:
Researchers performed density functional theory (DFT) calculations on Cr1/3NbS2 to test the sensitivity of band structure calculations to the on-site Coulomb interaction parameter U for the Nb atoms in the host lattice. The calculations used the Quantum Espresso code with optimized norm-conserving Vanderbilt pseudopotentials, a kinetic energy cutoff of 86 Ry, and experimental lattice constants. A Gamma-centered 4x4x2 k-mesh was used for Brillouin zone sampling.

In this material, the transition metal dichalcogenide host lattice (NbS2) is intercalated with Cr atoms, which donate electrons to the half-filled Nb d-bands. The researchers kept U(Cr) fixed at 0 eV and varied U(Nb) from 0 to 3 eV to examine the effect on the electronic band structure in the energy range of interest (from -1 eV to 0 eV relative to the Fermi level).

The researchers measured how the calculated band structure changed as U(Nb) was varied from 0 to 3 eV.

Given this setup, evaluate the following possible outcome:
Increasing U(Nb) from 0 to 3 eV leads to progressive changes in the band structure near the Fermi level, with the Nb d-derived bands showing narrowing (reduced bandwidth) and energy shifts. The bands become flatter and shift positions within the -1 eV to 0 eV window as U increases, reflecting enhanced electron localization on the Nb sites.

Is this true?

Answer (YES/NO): NO